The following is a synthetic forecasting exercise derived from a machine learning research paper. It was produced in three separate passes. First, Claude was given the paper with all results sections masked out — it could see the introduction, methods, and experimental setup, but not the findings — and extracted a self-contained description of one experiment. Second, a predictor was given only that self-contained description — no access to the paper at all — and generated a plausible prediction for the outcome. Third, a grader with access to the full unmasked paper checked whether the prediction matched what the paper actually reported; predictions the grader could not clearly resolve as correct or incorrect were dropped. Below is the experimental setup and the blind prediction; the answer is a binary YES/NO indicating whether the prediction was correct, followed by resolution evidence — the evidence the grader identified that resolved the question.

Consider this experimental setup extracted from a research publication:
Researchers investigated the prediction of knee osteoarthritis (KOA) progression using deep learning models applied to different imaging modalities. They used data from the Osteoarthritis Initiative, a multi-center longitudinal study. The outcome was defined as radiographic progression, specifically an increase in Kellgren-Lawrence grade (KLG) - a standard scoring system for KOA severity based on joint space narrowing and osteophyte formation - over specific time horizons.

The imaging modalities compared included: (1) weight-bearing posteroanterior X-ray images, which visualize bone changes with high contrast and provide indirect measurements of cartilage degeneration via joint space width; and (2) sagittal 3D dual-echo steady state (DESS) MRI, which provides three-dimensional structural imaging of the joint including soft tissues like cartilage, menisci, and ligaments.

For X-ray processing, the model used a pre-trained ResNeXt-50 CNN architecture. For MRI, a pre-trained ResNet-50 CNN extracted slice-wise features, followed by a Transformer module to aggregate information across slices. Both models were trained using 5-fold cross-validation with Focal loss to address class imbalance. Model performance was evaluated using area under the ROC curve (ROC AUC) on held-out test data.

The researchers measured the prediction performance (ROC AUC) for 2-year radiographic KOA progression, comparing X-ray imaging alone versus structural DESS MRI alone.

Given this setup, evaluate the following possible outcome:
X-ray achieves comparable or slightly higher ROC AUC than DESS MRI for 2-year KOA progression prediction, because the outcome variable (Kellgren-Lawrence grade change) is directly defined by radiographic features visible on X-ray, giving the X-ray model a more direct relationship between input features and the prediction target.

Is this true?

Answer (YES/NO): NO